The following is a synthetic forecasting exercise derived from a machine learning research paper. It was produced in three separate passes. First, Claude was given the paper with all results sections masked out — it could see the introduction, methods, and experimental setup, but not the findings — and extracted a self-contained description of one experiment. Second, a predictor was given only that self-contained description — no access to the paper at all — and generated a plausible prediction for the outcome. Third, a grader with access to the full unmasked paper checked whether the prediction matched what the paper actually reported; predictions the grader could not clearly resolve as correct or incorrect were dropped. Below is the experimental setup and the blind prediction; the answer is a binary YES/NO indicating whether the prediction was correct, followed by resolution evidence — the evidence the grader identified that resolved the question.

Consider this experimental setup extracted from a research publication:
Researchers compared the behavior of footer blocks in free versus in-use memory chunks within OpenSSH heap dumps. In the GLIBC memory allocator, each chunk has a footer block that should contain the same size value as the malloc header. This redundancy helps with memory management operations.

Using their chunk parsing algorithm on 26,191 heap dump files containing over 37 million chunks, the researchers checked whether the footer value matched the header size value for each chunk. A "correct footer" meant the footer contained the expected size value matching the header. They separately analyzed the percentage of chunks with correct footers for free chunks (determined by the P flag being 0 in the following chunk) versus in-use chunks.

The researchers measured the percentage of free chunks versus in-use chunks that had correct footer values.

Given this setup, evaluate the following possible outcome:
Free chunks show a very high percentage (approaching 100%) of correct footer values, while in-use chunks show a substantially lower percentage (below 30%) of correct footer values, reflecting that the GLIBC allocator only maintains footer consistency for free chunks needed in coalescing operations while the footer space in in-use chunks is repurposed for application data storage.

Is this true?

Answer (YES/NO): YES